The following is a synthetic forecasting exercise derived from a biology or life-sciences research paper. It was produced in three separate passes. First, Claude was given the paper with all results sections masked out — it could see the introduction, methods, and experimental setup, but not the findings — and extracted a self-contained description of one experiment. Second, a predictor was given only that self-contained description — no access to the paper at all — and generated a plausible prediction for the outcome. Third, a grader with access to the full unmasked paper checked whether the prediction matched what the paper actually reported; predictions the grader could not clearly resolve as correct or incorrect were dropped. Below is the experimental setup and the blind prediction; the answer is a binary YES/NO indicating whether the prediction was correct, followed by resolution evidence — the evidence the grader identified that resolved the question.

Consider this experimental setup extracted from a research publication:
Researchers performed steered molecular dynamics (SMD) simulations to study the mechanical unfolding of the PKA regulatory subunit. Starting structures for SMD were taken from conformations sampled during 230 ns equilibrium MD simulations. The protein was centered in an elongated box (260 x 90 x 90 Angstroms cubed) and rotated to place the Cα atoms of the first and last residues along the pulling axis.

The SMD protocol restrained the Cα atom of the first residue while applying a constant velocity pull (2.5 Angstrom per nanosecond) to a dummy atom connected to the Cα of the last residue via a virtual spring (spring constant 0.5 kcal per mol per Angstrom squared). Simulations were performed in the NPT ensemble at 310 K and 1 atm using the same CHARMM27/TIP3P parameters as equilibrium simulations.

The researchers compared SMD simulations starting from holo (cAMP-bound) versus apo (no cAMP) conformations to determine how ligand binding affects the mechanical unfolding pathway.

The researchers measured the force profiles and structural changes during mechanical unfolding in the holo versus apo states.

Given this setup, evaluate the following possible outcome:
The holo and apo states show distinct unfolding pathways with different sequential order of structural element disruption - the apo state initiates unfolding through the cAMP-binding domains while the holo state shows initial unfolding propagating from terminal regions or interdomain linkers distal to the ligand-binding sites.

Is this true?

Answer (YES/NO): NO